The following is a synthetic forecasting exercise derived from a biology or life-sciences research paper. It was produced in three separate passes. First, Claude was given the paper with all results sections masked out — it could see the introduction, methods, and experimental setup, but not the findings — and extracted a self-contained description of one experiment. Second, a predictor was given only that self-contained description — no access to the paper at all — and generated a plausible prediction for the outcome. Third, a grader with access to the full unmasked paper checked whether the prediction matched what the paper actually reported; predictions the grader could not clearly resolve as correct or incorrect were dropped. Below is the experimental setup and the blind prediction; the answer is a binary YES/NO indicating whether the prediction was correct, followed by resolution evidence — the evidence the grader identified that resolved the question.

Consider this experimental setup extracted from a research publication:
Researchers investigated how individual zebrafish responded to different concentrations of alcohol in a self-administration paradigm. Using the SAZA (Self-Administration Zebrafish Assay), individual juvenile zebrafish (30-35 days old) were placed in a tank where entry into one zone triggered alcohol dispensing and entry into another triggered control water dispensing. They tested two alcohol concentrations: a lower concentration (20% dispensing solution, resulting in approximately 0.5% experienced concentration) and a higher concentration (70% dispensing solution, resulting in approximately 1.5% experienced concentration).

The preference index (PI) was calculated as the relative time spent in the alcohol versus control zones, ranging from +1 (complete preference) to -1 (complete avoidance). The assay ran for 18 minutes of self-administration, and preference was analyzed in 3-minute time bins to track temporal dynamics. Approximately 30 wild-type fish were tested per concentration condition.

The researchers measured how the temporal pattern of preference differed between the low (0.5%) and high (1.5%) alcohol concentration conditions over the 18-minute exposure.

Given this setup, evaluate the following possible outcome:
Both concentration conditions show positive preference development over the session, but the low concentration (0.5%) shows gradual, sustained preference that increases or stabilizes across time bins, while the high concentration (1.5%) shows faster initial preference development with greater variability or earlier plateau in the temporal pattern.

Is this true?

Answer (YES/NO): NO